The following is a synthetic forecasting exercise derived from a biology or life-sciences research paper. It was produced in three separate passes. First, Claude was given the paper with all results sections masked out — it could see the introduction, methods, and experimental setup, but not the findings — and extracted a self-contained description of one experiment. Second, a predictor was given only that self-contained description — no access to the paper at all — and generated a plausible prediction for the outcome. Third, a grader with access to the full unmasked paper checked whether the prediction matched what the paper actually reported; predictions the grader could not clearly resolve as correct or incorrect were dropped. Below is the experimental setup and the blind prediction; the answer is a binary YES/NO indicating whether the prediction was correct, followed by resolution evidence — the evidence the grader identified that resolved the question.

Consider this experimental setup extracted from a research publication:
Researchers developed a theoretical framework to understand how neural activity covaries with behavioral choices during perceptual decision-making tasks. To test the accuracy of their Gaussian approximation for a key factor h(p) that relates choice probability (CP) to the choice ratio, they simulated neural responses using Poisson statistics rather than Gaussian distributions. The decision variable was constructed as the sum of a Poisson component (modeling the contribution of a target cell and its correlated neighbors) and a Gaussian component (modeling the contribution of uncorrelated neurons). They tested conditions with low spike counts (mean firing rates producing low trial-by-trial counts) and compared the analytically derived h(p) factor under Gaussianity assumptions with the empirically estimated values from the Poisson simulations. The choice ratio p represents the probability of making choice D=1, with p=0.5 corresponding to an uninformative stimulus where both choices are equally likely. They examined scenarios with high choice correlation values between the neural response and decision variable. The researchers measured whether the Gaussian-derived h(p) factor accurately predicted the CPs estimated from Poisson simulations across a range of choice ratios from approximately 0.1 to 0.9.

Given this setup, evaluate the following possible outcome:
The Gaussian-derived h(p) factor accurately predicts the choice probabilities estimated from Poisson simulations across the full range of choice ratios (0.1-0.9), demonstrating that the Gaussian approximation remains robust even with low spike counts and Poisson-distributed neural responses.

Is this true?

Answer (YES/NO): NO